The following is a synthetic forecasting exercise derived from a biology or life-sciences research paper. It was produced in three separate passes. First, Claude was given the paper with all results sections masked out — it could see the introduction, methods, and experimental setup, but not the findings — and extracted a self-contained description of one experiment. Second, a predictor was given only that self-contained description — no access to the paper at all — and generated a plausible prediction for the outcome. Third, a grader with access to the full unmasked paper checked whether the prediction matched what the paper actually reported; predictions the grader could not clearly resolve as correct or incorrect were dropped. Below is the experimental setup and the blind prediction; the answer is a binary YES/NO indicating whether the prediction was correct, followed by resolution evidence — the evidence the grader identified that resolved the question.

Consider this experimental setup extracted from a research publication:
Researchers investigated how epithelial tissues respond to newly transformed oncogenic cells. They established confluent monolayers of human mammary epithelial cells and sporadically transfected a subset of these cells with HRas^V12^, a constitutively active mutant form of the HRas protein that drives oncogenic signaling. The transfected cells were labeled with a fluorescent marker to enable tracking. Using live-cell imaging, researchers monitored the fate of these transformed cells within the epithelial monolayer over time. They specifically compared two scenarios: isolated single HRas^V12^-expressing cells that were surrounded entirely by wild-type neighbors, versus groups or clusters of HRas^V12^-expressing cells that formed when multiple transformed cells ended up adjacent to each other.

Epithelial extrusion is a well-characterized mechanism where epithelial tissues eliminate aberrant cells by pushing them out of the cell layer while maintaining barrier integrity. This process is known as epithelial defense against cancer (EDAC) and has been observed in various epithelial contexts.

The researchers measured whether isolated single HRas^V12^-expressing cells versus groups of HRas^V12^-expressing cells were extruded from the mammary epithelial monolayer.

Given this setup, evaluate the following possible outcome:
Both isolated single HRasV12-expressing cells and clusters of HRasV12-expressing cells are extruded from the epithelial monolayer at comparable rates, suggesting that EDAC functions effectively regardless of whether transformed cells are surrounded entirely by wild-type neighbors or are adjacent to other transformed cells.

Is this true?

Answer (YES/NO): NO